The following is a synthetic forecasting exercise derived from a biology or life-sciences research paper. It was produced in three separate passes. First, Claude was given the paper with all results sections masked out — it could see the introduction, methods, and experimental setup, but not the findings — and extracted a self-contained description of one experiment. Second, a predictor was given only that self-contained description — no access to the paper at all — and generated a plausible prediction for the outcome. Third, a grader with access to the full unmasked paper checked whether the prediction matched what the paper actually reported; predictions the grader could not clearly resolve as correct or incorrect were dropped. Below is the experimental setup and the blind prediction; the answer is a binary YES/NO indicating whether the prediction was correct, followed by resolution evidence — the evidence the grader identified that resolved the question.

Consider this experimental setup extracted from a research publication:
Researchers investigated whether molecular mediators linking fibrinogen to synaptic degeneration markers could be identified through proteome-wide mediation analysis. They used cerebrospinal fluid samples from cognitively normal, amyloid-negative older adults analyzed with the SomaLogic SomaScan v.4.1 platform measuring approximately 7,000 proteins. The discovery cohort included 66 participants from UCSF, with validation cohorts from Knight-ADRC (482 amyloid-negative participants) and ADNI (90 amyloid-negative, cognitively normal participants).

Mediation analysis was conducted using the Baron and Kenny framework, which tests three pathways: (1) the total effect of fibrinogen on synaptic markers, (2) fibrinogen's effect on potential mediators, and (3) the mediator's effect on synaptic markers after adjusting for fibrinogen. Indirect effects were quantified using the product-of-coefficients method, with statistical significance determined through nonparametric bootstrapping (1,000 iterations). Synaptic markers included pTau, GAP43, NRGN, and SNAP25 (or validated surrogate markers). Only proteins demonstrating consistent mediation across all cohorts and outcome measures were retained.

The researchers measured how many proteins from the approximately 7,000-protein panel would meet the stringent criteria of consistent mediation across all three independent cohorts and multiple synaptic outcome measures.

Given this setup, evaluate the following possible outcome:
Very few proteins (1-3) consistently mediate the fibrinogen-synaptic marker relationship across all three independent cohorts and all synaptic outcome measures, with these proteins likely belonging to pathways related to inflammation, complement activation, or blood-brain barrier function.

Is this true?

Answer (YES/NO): NO